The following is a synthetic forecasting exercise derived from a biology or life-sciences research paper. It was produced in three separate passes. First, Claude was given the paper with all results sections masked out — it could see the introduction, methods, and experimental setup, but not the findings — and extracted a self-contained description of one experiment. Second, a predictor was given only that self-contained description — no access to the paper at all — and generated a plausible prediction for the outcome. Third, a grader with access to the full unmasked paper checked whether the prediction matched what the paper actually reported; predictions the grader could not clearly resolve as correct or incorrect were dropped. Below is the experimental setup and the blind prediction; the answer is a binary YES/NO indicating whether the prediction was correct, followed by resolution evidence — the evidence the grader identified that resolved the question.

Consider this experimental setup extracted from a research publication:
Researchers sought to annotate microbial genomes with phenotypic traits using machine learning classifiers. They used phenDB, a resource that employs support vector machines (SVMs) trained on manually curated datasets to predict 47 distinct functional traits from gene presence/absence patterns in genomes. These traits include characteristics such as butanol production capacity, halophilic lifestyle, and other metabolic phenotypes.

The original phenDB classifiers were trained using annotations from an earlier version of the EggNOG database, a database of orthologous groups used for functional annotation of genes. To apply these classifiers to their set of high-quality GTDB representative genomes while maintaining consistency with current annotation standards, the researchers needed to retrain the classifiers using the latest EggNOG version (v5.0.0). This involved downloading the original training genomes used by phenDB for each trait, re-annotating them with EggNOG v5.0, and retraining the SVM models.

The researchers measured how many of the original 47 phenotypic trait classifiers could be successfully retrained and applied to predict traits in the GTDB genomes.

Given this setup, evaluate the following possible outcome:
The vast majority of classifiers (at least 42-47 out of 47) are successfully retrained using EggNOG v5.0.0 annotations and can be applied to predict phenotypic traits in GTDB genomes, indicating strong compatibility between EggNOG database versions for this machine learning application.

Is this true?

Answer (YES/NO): NO